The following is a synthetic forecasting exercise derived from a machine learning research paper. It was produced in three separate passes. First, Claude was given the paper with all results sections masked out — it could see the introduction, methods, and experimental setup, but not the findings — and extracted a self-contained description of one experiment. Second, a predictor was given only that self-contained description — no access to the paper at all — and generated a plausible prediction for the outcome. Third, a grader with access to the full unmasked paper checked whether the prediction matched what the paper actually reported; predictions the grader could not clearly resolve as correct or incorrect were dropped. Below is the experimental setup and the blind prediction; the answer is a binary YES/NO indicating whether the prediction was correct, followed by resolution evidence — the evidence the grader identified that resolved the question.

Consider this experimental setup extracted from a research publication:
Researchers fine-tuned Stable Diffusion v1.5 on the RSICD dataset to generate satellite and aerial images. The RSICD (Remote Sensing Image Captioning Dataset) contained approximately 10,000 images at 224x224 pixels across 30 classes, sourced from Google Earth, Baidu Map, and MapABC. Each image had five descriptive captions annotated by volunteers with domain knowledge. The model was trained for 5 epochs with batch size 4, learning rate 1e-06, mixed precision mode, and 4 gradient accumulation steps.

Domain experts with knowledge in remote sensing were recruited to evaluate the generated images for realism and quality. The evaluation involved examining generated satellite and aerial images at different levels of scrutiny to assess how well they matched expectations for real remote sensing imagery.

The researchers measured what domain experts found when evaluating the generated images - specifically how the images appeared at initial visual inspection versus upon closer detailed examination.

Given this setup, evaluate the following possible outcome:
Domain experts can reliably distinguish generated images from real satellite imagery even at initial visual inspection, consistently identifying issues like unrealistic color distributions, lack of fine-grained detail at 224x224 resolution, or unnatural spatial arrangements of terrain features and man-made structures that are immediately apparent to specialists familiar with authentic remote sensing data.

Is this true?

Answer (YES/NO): NO